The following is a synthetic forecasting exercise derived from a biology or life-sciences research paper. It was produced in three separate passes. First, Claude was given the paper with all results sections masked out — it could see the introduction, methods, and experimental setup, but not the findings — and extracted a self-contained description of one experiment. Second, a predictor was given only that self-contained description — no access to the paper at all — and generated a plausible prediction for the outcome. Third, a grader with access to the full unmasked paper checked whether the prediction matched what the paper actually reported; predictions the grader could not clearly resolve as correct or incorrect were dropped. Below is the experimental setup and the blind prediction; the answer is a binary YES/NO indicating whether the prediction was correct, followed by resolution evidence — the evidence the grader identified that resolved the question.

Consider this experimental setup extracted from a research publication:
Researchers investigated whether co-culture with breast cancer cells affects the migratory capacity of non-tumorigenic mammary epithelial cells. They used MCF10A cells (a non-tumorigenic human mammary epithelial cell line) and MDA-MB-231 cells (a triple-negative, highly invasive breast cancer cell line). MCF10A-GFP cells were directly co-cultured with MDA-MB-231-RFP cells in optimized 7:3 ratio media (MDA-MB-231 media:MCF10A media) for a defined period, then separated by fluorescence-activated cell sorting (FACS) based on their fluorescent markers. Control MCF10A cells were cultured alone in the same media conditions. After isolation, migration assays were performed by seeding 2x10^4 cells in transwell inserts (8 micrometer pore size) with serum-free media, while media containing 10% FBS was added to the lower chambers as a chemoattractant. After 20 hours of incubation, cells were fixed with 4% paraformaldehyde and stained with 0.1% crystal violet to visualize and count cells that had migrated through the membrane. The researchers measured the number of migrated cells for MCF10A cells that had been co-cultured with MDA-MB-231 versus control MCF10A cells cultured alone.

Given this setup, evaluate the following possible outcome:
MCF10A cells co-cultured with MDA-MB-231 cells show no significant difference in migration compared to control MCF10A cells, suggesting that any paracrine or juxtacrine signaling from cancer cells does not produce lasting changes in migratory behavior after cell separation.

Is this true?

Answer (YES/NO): NO